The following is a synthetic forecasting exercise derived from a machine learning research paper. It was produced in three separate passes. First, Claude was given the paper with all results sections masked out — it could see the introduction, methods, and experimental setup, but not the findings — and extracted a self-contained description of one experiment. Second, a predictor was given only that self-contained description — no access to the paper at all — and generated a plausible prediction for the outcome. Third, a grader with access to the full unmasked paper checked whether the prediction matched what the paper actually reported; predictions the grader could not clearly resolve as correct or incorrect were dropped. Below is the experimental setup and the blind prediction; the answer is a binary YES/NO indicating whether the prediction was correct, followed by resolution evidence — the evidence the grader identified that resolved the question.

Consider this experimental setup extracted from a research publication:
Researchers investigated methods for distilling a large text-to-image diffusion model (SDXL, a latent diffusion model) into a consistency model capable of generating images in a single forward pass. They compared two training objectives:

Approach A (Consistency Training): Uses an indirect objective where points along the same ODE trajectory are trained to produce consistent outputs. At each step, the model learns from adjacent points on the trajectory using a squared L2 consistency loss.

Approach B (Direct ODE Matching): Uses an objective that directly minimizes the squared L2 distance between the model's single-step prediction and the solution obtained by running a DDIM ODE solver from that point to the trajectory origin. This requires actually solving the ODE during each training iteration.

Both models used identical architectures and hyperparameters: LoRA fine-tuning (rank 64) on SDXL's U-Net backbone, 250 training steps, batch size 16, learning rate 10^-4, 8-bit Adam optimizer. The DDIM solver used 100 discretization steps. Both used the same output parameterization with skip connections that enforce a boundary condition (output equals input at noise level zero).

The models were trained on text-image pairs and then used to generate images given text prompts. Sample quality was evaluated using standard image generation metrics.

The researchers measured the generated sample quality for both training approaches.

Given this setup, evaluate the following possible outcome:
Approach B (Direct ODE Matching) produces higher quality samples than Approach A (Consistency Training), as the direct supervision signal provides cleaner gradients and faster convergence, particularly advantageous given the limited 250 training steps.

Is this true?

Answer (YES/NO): NO